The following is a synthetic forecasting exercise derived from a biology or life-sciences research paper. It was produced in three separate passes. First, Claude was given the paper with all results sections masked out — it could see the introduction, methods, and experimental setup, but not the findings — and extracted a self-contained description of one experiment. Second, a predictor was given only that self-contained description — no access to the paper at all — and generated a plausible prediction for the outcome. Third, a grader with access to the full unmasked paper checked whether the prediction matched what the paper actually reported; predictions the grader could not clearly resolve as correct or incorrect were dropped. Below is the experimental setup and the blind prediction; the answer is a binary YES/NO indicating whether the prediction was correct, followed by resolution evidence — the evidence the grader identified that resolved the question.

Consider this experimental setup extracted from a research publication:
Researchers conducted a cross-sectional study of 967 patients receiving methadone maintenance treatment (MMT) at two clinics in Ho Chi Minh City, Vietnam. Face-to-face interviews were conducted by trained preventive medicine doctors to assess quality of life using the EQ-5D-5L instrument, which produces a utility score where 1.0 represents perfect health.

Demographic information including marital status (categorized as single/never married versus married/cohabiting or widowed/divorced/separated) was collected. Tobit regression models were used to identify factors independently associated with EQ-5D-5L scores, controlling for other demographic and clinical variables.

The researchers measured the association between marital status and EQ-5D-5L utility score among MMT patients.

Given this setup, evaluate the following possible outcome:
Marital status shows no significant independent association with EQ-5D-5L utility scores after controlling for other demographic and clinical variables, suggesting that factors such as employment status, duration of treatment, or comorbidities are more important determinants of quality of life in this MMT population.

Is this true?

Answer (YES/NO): NO